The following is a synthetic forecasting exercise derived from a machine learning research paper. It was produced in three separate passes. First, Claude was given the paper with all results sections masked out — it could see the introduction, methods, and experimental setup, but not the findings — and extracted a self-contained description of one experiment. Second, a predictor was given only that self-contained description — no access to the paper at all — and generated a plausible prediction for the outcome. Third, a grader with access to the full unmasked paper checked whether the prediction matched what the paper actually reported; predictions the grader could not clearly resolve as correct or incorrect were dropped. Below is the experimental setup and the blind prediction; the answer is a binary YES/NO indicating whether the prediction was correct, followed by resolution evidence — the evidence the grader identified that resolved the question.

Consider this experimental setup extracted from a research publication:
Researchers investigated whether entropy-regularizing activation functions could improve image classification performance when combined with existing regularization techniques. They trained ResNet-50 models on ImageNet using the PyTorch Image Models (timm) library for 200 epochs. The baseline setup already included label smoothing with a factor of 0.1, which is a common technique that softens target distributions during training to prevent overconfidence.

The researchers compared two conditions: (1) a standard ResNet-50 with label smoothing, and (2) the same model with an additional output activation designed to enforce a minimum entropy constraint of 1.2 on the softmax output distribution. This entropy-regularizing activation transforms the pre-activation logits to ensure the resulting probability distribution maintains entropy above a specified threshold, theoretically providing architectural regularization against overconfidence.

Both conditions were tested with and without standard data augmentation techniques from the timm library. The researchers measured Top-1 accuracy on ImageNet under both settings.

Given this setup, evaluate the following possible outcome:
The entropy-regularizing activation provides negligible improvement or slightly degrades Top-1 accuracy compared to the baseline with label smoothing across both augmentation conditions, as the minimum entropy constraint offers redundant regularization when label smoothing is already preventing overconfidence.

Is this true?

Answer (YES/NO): NO